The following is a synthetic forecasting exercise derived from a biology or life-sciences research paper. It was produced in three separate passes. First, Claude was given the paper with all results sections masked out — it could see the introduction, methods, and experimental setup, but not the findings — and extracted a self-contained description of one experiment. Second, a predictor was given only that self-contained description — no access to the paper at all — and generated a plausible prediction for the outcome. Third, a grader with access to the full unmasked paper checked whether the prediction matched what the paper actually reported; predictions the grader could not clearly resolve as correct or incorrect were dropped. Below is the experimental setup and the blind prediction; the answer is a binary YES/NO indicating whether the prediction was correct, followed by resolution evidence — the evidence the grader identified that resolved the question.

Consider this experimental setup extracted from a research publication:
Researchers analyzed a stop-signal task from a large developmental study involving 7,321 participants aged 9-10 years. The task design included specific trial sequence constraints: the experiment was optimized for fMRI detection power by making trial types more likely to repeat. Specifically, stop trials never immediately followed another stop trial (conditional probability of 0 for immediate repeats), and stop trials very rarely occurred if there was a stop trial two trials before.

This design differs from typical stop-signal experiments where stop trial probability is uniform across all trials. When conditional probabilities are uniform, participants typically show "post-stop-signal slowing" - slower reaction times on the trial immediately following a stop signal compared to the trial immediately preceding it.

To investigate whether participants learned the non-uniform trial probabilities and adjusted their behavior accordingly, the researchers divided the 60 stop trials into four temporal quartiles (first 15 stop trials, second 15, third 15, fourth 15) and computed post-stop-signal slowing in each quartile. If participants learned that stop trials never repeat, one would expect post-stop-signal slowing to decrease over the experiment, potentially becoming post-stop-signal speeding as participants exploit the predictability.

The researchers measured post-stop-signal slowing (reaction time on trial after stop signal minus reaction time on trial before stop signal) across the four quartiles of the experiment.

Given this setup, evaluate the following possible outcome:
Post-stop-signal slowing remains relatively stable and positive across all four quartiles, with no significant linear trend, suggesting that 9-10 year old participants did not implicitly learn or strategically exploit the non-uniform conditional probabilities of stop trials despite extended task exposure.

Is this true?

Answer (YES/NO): YES